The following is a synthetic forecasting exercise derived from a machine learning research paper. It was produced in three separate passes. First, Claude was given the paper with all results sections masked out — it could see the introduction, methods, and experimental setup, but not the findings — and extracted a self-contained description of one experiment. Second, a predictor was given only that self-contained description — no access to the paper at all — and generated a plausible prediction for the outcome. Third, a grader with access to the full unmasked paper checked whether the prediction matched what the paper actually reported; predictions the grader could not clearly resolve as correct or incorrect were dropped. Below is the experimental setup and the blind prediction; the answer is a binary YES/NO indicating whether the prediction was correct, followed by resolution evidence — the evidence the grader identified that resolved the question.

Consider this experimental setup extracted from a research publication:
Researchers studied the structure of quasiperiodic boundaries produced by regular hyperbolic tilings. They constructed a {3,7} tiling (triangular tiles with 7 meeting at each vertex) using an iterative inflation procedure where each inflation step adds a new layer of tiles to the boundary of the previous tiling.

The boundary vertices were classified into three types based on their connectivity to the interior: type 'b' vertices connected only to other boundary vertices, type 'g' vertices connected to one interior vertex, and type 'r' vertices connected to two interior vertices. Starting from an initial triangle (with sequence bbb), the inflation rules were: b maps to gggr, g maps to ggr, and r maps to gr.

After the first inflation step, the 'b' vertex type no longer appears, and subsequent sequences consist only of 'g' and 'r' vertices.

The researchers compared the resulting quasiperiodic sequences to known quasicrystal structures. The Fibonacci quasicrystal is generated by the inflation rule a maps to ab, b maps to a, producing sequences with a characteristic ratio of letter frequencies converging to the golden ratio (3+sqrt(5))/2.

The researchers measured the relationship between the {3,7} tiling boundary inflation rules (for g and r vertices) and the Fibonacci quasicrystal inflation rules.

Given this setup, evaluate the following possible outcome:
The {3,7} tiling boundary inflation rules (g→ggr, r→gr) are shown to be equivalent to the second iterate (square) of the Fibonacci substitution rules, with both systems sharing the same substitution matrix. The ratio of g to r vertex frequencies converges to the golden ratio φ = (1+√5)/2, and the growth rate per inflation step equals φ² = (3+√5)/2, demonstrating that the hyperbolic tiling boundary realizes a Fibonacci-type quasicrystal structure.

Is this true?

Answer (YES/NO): NO